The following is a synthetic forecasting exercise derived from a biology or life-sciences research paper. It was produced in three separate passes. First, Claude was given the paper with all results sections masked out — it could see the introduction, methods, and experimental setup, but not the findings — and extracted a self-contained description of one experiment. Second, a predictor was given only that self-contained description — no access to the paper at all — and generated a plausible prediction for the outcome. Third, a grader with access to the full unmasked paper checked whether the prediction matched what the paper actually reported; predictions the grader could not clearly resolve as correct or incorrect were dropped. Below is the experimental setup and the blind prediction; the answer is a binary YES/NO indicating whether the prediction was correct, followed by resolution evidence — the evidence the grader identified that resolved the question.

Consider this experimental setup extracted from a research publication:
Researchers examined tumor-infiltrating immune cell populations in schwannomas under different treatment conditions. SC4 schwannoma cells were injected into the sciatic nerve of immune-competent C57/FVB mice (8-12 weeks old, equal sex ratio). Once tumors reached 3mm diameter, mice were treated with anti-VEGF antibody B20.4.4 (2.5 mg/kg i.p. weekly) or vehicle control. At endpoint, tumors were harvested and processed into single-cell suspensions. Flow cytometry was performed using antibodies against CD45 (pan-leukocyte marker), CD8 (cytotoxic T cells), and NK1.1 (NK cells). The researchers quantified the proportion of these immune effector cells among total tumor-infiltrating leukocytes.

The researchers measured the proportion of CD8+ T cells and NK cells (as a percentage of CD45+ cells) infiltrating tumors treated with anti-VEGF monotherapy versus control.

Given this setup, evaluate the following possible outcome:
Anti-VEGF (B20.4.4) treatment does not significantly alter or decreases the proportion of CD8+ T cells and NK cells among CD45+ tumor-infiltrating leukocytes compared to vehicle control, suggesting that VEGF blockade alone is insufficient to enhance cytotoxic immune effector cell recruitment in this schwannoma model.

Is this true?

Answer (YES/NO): NO